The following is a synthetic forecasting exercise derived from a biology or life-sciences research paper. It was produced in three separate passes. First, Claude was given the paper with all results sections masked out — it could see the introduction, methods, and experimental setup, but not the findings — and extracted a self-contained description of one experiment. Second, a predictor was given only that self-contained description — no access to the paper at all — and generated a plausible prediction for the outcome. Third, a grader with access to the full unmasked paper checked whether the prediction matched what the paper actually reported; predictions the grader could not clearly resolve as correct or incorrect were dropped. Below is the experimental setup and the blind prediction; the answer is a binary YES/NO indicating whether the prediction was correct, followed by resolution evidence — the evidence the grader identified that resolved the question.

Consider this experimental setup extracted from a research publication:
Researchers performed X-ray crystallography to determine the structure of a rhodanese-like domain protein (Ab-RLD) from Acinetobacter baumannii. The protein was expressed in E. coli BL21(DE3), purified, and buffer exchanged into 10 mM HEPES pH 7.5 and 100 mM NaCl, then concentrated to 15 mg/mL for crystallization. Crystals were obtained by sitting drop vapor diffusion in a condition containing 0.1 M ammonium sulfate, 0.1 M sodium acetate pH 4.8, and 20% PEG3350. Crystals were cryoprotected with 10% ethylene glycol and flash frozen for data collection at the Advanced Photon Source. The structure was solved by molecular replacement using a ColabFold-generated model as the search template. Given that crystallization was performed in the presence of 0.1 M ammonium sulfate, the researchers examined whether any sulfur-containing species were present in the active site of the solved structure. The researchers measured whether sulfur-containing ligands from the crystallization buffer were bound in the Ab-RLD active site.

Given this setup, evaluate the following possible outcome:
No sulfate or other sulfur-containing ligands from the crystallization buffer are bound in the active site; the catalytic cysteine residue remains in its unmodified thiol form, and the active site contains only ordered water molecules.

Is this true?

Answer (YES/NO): NO